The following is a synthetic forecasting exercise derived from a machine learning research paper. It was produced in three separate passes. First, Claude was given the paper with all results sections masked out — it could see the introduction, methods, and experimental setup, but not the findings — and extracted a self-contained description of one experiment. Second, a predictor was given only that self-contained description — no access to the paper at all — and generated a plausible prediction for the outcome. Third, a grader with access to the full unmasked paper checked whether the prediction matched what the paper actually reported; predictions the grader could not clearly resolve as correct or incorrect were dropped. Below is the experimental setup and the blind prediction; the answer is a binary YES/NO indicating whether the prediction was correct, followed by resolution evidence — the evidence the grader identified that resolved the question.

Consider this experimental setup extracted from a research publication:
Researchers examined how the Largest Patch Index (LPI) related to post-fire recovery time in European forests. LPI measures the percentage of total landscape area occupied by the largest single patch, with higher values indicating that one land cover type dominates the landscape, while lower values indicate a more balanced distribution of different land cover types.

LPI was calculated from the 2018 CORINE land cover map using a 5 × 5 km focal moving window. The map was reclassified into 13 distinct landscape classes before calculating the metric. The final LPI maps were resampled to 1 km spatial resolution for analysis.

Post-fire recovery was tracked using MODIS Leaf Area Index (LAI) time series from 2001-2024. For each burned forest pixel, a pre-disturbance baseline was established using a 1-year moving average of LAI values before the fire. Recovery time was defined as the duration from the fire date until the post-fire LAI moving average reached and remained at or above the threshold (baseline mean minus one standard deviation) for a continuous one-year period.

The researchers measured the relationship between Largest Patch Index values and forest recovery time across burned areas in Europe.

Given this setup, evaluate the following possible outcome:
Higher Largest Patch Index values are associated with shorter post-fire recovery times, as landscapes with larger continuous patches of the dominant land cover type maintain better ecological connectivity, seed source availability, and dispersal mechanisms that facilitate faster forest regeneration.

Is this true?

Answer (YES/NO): NO